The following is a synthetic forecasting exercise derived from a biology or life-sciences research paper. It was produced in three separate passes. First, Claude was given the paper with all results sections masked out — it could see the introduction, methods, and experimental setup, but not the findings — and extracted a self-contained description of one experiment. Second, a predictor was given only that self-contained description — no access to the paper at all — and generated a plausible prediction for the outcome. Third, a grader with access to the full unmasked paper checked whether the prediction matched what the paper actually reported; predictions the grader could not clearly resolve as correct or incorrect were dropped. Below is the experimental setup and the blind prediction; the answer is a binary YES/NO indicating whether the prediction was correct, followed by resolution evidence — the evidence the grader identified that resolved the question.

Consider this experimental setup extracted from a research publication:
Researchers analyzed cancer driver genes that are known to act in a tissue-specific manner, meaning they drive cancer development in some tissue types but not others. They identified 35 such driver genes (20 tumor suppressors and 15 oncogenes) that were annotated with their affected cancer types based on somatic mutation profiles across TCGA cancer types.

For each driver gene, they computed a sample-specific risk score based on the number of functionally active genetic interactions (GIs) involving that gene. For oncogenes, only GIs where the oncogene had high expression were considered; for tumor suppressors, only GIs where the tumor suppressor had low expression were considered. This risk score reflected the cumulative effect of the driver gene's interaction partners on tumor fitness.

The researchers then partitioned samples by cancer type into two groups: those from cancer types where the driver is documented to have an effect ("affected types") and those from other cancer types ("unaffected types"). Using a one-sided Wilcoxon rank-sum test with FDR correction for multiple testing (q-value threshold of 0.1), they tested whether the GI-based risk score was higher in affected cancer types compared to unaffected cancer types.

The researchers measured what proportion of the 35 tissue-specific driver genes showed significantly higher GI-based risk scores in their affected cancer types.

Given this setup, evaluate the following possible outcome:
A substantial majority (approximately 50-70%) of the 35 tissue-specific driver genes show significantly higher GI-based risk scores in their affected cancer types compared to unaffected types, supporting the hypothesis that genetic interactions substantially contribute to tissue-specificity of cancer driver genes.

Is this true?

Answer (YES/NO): NO